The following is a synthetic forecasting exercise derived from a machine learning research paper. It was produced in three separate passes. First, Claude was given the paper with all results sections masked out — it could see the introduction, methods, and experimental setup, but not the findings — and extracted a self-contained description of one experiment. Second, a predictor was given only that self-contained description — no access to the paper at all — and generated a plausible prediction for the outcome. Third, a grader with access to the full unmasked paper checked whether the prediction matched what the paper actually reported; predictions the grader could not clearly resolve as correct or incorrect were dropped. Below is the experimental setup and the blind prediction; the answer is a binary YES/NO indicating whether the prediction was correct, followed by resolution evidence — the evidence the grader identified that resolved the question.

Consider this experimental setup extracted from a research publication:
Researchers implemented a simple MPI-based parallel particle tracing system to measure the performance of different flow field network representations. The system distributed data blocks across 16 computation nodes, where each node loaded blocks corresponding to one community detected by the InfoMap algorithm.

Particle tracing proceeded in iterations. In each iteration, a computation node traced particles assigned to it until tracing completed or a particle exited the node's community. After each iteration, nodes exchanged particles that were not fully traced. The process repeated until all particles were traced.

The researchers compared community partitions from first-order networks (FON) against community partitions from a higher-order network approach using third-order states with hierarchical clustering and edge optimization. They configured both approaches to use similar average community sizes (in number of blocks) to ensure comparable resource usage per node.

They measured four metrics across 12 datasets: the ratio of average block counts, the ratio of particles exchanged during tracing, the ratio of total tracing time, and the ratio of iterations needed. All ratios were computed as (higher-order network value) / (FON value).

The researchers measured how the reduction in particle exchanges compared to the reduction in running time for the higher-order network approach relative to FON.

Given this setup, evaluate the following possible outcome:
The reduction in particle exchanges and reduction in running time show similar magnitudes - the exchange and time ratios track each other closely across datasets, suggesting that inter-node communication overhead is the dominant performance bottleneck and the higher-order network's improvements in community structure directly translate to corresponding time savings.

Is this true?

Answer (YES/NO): NO